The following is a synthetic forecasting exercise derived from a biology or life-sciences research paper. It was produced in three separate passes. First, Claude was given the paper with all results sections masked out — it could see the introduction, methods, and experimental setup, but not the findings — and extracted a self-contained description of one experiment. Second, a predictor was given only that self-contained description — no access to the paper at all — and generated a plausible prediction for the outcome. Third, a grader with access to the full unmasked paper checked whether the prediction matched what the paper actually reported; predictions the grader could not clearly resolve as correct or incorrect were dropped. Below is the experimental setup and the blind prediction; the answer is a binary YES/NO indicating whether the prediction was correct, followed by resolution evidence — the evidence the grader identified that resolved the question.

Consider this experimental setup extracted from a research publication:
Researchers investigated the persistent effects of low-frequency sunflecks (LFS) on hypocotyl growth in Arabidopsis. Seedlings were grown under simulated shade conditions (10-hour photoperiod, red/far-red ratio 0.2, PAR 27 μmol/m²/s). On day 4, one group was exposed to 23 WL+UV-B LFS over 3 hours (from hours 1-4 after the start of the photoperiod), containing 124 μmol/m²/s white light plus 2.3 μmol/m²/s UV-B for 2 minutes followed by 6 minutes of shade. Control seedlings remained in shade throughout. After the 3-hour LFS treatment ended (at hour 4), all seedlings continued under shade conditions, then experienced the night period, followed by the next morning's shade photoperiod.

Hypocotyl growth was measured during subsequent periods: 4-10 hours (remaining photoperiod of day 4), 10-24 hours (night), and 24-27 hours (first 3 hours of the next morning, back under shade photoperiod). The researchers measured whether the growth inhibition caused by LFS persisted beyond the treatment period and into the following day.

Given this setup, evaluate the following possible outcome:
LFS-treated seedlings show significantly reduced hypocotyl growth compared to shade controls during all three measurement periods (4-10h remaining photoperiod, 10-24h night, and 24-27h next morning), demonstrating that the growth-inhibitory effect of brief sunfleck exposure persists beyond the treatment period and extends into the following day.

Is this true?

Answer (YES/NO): NO